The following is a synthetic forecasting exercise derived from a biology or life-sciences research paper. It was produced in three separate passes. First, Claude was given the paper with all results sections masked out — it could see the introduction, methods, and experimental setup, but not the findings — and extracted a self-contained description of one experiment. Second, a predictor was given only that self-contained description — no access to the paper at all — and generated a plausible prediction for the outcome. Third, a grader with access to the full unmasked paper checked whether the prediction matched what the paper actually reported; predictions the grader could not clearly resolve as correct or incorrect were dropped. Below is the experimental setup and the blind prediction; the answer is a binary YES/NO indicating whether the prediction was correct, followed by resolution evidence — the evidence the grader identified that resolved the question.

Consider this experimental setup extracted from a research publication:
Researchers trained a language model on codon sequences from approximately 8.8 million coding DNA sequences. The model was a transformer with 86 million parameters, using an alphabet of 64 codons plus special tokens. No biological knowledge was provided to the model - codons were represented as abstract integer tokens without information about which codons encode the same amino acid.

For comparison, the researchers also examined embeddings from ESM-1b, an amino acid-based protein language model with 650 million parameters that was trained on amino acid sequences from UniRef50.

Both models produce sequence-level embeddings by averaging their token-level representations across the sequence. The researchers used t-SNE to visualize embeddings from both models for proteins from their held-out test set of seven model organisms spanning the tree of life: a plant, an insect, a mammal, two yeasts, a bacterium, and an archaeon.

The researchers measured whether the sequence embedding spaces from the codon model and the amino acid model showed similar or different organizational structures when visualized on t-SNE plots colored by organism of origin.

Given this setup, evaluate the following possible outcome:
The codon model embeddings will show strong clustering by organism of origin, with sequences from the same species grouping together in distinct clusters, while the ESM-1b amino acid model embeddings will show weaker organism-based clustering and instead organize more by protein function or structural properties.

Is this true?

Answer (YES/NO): NO